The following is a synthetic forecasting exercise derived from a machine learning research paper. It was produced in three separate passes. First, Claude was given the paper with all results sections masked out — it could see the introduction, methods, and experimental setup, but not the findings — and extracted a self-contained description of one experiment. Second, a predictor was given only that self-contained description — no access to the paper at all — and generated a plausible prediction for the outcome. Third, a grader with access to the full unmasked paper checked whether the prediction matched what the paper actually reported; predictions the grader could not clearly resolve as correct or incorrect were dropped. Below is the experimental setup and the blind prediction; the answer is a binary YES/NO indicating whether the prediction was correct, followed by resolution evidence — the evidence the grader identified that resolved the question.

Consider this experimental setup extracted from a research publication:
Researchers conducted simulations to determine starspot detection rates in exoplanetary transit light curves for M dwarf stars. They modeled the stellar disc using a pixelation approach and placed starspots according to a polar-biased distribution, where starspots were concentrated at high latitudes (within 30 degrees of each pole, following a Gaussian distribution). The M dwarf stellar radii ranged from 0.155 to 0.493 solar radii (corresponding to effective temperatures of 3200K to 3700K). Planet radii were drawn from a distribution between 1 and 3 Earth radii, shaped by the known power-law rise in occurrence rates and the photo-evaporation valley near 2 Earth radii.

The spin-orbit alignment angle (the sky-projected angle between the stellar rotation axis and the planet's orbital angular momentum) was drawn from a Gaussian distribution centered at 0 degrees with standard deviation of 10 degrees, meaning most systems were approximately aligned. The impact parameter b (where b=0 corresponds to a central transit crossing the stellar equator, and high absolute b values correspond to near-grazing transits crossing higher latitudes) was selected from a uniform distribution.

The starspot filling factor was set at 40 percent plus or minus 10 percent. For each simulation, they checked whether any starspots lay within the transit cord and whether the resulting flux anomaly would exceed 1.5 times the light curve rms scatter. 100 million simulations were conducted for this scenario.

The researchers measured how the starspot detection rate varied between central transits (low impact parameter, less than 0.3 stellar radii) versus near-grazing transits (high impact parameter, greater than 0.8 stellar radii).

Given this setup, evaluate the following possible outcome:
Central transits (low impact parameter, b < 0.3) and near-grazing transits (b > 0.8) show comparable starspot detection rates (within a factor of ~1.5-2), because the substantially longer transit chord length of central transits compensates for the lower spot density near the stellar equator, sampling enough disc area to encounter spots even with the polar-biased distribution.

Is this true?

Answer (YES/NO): NO